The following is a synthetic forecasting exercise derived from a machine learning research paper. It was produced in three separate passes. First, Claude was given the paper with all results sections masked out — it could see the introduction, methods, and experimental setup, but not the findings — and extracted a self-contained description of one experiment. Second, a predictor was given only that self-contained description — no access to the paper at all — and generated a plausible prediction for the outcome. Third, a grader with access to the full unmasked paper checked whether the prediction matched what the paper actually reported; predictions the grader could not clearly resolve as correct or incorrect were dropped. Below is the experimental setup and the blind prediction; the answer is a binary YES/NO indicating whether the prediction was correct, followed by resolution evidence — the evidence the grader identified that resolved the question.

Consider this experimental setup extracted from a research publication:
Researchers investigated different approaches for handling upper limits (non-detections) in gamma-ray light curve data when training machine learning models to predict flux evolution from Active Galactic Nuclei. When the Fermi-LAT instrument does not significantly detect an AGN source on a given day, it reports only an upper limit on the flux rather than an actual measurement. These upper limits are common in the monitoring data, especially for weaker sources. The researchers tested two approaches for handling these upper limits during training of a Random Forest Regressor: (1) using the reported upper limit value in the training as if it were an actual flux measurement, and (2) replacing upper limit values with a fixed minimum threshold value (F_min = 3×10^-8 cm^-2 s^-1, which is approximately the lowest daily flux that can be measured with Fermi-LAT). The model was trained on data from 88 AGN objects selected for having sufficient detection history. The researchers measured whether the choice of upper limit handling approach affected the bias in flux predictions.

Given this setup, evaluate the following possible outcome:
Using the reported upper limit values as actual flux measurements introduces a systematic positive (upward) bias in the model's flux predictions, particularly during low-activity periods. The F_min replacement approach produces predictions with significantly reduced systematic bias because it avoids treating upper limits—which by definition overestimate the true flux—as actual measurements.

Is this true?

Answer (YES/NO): NO